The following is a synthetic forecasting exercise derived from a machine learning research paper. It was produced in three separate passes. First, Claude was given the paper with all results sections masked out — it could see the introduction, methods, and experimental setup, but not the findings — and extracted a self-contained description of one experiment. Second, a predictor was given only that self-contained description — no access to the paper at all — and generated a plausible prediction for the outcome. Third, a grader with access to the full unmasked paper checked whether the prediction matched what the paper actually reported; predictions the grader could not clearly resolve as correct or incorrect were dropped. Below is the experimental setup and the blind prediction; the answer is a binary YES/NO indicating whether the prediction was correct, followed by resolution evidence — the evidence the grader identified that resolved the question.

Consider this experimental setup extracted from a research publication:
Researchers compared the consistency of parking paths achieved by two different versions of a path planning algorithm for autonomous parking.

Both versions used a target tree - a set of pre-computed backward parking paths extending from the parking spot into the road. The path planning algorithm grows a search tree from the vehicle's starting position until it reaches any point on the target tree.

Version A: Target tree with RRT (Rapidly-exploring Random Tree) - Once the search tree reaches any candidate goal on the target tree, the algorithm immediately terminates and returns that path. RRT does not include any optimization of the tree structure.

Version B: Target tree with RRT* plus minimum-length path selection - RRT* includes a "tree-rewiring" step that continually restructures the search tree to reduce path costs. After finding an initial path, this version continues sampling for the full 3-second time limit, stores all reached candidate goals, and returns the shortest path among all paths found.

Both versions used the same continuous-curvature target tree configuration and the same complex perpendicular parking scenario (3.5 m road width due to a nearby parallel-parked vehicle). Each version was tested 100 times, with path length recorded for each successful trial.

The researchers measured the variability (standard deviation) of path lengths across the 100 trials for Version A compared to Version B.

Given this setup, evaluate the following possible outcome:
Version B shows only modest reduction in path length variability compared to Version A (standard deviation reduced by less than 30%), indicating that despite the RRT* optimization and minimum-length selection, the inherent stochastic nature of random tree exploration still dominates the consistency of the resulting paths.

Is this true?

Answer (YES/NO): YES